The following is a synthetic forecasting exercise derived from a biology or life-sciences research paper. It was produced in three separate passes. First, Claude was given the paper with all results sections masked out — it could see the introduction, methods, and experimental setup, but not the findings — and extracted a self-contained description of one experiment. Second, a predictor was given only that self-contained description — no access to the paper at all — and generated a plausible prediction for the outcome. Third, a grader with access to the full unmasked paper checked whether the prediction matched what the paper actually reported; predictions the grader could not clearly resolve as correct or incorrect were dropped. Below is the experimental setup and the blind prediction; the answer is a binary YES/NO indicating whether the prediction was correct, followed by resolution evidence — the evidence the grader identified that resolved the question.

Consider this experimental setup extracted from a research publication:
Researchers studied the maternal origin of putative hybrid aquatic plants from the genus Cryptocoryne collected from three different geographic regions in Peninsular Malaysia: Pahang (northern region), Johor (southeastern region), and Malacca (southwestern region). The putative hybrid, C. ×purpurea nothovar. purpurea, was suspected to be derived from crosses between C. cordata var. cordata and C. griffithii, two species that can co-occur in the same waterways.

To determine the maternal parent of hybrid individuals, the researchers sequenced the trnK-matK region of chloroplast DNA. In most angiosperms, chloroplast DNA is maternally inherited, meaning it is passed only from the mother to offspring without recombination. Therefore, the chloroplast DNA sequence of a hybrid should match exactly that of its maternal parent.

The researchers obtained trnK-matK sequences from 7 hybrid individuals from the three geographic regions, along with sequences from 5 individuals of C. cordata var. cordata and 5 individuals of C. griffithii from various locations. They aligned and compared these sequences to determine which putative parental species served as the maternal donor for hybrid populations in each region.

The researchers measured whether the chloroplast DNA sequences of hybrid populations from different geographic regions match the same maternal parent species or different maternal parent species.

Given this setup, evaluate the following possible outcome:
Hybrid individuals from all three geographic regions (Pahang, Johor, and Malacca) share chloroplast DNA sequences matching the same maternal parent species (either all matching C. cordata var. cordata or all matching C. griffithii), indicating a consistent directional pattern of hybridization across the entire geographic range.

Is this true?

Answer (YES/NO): NO